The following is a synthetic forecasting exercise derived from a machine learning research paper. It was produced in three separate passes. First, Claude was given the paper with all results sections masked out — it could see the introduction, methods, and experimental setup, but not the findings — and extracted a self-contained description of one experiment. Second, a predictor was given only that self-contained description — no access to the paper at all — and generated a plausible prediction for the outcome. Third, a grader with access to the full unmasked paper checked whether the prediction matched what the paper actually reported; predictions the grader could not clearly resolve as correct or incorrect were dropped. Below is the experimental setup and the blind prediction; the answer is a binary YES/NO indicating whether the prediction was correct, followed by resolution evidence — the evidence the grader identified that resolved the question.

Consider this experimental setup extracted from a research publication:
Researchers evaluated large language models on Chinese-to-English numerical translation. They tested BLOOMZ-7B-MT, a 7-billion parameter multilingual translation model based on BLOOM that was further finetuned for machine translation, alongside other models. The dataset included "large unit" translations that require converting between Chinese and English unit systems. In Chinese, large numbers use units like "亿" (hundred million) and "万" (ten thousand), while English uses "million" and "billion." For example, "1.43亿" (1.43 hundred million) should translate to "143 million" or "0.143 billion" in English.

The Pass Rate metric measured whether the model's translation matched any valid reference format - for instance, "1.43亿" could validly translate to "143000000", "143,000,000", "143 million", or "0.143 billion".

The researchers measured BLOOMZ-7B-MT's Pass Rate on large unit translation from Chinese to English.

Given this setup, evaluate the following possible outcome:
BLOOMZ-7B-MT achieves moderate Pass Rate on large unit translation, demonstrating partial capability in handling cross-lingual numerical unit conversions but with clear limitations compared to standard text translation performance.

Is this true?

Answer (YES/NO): NO